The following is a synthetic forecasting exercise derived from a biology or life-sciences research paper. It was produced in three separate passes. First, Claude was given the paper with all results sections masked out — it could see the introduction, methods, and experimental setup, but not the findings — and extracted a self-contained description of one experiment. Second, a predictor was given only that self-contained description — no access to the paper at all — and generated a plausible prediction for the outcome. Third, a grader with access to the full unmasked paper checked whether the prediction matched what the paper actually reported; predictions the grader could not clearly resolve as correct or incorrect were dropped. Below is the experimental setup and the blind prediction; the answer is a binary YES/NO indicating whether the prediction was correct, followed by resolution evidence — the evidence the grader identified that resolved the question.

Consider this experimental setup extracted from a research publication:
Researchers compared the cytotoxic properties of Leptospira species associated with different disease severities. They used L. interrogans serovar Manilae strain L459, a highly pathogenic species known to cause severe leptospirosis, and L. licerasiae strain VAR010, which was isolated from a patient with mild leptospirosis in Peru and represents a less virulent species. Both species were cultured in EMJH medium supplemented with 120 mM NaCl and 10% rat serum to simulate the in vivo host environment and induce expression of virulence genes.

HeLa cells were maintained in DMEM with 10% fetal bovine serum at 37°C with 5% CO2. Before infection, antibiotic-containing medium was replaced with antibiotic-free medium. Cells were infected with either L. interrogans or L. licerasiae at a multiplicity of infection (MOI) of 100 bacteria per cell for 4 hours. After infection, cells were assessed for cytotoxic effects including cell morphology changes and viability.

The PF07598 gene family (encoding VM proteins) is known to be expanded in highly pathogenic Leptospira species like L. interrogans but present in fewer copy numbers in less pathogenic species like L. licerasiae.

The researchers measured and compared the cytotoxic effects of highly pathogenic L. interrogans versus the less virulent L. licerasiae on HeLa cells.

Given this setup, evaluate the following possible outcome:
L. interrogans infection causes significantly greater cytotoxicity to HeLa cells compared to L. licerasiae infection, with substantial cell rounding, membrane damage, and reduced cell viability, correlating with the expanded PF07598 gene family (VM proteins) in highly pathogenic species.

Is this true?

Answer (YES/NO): YES